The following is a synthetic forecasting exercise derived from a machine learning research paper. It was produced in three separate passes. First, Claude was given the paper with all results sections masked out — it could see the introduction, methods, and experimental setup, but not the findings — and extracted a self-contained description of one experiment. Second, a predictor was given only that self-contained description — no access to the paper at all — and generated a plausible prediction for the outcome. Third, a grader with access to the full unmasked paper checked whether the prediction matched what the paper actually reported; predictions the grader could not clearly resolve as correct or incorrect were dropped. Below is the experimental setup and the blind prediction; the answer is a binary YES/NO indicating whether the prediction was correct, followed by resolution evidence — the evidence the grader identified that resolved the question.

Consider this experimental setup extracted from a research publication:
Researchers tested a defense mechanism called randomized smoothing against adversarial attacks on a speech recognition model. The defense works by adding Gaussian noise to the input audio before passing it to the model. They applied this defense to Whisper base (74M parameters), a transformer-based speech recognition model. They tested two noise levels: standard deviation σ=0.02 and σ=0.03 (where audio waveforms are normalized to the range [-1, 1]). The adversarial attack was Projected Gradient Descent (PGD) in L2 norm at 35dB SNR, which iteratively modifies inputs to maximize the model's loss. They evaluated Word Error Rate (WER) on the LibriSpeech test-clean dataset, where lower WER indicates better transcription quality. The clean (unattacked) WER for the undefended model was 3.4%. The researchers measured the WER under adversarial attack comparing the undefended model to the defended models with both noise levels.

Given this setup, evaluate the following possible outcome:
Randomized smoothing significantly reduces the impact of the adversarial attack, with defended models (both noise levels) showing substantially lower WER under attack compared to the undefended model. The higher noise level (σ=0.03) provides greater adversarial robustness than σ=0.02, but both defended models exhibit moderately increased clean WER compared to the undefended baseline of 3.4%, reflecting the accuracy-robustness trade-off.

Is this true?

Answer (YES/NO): NO